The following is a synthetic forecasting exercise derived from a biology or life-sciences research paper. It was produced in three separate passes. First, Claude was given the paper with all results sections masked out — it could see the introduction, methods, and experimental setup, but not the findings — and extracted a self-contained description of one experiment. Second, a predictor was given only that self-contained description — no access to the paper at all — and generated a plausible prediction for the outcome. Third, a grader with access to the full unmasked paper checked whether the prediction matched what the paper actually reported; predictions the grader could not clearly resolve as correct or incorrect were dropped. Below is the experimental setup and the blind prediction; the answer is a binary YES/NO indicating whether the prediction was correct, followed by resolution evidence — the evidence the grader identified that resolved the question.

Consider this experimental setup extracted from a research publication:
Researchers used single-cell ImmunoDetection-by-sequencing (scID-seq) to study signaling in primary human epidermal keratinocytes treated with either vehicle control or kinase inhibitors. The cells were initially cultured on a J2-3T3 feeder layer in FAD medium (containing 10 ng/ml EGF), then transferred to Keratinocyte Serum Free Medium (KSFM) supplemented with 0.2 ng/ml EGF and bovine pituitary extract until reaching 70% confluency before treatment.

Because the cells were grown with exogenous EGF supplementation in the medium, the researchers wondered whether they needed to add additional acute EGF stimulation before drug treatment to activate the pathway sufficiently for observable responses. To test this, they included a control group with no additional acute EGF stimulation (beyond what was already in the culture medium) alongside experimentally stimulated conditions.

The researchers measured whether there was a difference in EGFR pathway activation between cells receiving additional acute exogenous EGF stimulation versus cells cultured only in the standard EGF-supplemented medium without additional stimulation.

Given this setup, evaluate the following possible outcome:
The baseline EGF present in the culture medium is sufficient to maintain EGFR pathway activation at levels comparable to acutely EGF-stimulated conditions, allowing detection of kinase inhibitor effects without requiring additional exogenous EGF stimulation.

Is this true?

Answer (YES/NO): NO